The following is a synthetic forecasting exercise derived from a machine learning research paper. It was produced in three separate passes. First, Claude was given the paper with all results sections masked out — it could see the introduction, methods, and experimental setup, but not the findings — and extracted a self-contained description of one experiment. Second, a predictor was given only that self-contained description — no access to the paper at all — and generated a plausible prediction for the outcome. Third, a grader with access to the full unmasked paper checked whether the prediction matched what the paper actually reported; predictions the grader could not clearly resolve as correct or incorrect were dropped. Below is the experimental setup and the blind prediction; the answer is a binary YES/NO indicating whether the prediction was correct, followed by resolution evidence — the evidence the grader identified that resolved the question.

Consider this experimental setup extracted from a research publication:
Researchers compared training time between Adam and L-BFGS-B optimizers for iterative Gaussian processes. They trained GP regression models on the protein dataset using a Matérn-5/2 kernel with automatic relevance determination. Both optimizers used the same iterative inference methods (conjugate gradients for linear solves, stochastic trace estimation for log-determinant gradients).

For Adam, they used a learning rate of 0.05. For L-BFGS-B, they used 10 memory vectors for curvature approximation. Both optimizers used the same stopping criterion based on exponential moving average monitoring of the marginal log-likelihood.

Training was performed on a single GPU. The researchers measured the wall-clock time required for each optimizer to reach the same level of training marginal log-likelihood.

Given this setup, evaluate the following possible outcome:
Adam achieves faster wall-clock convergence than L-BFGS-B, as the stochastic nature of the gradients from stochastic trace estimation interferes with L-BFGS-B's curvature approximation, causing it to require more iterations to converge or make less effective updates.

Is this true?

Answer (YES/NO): NO